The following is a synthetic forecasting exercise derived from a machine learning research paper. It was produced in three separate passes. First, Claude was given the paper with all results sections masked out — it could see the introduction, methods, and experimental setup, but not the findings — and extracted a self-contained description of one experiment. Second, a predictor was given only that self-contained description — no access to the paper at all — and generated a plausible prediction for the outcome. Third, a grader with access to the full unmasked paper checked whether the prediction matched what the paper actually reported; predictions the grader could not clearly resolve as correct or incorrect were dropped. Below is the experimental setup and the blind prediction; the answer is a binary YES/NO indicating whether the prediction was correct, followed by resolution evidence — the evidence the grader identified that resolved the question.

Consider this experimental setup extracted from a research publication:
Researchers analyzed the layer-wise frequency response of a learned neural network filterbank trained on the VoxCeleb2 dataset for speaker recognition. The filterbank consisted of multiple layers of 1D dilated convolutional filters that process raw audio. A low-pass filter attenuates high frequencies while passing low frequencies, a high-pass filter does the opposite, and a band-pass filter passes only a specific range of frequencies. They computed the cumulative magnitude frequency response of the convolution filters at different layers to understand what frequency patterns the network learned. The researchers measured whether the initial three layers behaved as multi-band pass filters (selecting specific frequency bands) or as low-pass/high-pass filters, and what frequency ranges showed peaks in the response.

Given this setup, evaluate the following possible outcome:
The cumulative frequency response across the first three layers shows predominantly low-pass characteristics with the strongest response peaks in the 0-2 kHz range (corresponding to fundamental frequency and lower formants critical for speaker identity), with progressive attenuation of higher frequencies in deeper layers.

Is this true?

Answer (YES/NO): NO